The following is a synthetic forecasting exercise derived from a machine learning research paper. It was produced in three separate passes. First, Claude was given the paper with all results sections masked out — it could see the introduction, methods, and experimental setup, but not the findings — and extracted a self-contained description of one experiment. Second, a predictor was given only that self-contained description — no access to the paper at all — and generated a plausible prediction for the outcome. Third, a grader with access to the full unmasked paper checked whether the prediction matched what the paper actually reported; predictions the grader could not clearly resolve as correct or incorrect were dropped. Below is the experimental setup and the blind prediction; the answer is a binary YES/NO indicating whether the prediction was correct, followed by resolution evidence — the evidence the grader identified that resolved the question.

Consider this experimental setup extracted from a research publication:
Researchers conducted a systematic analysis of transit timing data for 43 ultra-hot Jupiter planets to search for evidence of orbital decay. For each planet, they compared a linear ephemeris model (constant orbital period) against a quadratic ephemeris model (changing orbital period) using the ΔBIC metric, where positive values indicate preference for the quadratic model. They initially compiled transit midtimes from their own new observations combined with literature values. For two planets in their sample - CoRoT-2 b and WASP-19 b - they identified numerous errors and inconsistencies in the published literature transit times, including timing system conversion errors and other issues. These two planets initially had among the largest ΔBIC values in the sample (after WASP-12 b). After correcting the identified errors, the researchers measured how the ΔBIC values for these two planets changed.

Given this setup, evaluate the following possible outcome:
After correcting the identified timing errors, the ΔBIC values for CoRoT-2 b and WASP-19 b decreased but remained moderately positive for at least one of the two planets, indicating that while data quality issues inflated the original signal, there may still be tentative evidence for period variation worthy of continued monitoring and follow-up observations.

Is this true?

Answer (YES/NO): NO